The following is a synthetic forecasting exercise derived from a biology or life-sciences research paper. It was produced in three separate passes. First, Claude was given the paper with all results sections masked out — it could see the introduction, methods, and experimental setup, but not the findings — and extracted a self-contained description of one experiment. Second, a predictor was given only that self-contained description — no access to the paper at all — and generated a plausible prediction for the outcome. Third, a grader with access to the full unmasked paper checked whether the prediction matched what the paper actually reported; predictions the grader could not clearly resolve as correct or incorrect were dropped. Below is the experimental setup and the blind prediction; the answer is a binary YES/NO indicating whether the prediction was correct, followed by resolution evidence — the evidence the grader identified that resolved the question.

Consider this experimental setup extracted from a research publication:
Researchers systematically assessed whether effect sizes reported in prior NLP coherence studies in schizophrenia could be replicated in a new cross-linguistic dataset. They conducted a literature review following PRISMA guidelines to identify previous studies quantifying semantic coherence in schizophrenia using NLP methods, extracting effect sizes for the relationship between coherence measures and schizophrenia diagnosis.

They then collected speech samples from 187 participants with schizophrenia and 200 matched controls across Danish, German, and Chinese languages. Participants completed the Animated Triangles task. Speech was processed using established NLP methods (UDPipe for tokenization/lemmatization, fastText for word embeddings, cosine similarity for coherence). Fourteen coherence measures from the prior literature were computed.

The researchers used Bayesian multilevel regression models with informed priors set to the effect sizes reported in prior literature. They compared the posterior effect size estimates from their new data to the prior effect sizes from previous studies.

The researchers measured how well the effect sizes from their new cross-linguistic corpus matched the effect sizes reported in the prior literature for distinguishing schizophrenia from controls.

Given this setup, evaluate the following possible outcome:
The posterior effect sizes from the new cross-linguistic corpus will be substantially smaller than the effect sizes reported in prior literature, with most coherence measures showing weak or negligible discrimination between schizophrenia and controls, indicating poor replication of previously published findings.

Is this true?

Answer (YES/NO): NO